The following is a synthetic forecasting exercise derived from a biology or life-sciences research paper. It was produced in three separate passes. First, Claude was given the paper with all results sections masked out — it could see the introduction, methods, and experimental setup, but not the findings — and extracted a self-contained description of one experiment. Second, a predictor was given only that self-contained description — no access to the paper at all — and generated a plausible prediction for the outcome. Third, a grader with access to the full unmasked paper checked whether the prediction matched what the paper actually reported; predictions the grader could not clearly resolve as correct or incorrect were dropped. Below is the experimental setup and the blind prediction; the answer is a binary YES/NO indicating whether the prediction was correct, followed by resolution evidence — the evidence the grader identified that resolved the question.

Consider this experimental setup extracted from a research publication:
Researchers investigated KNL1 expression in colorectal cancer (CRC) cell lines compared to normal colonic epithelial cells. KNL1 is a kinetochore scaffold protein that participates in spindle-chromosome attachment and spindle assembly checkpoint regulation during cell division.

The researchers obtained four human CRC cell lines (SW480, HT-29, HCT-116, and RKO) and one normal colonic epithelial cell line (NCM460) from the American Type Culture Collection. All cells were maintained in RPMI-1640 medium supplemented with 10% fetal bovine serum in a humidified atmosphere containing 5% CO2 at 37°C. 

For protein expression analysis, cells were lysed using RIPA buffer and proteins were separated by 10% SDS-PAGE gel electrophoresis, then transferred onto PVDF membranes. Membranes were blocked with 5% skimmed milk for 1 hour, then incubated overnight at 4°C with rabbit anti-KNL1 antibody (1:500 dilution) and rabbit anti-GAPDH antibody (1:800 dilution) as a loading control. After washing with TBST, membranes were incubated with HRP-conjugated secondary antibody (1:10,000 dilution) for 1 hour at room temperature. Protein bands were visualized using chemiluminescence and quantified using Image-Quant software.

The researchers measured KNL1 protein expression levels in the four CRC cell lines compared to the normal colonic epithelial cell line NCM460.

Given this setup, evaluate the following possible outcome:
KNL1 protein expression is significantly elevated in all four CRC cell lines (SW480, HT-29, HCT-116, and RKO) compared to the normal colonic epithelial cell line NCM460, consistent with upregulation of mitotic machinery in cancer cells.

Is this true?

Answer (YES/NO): YES